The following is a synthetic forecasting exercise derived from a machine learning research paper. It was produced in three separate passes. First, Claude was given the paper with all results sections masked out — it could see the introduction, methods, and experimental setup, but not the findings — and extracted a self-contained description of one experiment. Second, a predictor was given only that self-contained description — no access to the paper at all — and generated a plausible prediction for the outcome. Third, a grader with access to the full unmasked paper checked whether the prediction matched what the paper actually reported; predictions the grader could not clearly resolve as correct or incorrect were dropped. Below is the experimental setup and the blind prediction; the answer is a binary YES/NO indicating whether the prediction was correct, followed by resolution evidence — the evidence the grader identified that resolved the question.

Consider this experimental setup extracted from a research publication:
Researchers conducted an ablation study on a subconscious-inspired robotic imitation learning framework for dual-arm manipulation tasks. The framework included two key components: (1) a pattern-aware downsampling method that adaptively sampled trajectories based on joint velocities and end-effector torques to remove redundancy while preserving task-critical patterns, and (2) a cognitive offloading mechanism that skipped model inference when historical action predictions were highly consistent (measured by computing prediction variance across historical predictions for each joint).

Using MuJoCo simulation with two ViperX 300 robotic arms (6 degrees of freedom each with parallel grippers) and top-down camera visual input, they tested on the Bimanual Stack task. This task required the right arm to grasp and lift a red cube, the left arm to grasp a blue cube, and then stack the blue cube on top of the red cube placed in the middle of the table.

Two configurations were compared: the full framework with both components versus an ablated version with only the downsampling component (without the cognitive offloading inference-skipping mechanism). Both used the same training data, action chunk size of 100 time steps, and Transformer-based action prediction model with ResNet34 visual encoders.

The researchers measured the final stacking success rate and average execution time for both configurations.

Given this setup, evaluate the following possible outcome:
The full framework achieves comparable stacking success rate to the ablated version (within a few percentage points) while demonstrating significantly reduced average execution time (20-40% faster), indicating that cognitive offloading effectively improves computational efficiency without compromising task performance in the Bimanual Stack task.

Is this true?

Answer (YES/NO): NO